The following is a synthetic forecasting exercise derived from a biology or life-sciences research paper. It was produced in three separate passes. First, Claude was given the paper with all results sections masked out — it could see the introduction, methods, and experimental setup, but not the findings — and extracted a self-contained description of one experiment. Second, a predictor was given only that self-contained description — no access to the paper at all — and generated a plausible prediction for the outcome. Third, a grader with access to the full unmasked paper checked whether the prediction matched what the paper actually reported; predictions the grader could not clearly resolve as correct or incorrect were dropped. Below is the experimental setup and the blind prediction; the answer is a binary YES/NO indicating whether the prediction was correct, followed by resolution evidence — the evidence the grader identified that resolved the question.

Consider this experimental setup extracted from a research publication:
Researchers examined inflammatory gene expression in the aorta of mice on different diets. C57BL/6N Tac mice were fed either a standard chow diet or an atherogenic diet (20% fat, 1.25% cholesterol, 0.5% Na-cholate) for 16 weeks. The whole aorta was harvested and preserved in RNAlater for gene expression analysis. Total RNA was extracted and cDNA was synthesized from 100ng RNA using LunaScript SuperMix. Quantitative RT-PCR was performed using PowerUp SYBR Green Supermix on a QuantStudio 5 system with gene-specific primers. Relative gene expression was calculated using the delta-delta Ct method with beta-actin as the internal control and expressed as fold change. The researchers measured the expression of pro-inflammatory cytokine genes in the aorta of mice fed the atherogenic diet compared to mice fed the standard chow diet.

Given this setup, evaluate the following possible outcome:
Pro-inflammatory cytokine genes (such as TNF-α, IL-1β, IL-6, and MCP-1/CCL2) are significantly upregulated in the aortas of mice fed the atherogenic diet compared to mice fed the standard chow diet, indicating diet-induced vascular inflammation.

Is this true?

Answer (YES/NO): YES